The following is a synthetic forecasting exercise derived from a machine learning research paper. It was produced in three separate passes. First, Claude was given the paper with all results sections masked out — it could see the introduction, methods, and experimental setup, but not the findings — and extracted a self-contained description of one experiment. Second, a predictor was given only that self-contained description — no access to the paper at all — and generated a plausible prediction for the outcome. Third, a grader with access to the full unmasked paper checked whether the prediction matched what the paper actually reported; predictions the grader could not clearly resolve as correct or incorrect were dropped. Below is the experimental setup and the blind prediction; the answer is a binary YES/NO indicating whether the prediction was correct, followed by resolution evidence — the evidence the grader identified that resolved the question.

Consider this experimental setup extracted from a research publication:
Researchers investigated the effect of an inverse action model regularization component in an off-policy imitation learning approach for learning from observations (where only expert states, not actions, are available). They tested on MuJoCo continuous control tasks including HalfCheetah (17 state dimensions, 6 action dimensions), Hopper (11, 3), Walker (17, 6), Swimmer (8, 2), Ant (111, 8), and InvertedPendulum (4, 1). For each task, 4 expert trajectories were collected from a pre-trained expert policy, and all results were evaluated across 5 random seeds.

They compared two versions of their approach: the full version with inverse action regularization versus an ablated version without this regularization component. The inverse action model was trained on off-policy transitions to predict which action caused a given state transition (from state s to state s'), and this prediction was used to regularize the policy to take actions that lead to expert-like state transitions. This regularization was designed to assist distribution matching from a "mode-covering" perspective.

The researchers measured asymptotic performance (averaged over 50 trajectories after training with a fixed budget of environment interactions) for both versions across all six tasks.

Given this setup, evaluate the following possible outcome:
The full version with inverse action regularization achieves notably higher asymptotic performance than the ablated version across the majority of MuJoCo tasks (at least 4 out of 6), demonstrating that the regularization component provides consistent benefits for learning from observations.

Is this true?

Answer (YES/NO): NO